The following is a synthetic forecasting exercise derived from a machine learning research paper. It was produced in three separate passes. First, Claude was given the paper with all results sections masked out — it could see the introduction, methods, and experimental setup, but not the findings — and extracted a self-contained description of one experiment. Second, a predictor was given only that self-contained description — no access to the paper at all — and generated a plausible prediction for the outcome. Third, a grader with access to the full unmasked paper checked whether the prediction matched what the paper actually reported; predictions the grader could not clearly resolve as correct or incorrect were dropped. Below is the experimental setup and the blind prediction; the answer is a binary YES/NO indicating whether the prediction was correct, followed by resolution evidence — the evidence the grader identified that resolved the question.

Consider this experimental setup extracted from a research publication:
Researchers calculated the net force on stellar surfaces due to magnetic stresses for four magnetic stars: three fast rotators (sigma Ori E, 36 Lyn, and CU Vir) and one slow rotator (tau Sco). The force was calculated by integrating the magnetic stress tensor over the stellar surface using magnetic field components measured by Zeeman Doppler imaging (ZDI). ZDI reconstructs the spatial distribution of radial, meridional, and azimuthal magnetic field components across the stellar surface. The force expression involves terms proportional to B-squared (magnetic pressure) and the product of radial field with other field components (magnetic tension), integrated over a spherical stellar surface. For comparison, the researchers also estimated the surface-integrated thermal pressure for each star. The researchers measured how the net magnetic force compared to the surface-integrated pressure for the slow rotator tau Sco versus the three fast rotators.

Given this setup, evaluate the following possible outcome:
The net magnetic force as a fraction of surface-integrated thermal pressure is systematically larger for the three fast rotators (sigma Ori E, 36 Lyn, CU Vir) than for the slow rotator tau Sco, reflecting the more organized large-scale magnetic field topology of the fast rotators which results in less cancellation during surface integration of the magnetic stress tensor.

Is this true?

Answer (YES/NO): YES